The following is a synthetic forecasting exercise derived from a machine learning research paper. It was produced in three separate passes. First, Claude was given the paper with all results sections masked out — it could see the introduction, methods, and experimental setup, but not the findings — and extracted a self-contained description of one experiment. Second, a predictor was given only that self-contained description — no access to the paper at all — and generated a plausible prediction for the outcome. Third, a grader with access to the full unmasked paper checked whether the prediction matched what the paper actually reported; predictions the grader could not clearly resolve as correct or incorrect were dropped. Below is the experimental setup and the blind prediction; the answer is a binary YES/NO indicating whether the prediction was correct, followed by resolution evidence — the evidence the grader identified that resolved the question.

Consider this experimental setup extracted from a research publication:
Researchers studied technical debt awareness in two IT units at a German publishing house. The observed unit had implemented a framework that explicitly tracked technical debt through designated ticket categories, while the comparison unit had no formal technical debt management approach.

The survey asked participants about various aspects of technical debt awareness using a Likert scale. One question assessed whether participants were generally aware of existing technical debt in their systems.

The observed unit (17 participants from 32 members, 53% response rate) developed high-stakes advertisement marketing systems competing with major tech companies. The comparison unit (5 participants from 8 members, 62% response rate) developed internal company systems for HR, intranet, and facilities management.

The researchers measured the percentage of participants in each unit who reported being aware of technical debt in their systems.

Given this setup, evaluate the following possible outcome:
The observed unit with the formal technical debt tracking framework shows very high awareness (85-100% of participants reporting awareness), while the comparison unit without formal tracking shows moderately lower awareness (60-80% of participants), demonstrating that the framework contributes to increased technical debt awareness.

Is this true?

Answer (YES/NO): NO